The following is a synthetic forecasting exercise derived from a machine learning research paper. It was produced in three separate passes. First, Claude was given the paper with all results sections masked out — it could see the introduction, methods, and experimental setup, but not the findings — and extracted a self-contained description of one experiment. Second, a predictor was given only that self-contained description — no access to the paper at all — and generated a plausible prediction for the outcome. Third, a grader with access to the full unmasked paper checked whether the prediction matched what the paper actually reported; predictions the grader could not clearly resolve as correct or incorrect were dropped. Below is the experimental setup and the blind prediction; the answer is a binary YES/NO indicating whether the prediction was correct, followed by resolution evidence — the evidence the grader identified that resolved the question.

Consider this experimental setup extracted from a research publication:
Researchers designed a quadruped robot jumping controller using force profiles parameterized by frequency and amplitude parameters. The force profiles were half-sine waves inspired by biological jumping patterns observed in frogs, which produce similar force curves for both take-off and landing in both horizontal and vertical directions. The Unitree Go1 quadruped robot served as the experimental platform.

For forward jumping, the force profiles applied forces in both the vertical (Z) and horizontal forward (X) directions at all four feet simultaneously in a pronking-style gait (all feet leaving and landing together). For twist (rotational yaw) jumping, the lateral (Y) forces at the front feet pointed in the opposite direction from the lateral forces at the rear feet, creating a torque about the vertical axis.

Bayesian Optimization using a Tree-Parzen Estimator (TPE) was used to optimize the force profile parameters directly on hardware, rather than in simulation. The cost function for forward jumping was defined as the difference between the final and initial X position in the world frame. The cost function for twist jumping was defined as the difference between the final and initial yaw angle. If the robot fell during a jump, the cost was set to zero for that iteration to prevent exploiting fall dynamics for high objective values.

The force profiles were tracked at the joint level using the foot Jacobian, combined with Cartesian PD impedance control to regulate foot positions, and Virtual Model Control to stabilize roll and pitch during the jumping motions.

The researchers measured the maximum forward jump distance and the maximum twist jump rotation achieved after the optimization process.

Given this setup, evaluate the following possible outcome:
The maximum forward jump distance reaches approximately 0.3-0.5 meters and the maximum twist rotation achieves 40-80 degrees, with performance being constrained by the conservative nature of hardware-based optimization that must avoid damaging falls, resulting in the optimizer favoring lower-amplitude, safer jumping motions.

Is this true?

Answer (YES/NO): NO